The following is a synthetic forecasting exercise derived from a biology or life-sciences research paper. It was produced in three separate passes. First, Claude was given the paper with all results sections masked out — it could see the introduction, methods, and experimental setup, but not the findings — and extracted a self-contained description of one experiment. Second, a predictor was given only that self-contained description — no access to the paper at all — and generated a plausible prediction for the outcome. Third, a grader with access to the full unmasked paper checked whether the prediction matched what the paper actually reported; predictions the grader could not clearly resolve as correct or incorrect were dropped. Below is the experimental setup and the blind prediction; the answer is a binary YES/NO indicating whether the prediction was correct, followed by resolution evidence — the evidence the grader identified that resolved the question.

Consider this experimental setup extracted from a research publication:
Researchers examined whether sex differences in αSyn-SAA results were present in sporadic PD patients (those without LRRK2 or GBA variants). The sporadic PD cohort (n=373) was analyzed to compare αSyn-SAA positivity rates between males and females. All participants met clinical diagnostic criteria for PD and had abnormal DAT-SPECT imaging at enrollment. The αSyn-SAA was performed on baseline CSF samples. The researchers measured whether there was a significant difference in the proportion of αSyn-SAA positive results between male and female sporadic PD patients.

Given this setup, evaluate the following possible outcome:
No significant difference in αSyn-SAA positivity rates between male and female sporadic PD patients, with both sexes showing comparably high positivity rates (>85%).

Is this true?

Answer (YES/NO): YES